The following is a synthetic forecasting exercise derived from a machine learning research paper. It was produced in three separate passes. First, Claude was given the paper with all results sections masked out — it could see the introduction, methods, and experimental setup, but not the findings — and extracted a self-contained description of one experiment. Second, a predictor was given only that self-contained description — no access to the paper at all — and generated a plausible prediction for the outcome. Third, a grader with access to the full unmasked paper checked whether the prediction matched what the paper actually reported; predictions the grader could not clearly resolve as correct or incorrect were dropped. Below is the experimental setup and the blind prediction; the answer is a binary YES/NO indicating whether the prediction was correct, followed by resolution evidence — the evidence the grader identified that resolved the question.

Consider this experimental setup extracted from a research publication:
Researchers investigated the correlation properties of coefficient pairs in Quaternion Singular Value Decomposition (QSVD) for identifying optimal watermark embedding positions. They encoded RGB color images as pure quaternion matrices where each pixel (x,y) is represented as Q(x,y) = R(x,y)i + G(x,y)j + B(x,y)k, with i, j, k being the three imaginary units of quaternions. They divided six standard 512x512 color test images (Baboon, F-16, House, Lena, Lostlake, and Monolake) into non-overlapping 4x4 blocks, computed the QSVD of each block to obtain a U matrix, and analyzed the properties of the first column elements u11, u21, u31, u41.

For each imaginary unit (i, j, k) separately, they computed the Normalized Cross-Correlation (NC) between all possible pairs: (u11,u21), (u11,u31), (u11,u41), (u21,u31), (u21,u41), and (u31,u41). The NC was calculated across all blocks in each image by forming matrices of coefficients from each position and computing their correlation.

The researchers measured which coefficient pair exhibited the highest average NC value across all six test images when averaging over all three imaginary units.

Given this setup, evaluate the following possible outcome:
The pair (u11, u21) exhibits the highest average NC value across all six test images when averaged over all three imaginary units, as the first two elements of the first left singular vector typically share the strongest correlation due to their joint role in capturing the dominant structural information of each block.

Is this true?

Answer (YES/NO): NO